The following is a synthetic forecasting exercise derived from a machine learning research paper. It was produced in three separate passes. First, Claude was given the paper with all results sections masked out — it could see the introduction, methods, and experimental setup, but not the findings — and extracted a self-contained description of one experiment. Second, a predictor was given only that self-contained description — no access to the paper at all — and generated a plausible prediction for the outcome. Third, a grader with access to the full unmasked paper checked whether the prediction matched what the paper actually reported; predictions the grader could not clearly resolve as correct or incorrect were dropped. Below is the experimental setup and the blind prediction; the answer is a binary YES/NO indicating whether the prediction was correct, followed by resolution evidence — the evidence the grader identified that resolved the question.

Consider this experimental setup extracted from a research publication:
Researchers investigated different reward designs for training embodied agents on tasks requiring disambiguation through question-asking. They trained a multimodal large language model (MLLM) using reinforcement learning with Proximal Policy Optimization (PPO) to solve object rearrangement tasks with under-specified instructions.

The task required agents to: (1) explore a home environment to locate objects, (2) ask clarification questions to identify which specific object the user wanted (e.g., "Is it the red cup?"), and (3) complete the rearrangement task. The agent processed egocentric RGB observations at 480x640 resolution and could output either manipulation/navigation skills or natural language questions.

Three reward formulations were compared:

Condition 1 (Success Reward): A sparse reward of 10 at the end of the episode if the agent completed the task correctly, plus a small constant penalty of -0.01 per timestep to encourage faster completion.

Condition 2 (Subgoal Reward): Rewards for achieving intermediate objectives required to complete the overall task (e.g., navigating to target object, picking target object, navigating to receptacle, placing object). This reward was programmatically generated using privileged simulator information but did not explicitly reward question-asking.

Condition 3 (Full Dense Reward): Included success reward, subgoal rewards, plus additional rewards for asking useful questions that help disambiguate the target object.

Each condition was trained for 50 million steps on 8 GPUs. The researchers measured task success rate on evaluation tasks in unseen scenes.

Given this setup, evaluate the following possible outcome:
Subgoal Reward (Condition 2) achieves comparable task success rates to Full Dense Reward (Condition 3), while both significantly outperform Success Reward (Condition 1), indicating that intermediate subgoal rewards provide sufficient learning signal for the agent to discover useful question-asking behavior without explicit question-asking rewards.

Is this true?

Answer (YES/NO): NO